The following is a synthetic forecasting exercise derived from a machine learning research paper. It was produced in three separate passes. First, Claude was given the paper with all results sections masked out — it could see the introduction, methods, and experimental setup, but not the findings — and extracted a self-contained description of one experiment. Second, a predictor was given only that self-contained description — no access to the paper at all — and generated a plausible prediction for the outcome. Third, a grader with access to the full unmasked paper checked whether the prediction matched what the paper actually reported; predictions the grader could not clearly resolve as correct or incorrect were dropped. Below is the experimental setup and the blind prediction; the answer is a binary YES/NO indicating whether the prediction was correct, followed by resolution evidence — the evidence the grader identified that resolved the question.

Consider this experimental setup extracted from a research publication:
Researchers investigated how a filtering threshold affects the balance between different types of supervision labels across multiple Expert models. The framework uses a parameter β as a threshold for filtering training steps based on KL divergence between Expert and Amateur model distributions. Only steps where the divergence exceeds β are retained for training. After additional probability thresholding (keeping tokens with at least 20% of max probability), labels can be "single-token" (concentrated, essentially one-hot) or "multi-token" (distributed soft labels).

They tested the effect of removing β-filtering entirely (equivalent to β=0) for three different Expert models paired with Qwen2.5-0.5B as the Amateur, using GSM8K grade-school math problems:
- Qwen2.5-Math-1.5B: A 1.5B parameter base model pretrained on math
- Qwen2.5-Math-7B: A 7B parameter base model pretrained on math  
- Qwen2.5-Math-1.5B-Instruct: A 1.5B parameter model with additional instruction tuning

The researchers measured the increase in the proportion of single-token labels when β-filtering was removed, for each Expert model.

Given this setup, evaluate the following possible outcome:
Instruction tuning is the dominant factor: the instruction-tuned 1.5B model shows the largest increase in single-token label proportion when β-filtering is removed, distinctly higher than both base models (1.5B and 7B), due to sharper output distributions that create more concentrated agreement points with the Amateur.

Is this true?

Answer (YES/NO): NO